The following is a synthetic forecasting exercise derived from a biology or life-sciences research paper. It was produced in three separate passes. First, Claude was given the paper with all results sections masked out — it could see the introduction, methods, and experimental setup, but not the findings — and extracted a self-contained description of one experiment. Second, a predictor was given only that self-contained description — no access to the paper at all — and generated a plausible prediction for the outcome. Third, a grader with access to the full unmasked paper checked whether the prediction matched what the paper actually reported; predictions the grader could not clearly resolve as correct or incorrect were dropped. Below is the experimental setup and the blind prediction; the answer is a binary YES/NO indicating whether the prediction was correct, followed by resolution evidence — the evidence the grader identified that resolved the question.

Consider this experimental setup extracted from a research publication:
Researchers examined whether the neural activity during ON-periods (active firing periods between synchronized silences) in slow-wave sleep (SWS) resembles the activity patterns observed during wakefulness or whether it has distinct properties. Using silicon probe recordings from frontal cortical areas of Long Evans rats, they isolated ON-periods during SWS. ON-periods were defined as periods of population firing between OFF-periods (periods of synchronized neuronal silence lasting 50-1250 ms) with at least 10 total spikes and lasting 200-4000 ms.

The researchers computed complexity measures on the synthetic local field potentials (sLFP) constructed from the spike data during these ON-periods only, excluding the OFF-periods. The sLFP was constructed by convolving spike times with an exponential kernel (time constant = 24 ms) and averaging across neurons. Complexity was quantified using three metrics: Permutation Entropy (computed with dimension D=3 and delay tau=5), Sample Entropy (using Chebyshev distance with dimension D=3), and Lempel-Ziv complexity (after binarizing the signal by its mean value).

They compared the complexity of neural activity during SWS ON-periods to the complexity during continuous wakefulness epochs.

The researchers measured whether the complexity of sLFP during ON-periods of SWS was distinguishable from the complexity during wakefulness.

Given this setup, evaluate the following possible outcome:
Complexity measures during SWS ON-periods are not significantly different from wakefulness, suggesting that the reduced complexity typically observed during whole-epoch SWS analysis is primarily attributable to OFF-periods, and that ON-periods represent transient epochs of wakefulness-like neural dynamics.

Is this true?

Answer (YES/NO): YES